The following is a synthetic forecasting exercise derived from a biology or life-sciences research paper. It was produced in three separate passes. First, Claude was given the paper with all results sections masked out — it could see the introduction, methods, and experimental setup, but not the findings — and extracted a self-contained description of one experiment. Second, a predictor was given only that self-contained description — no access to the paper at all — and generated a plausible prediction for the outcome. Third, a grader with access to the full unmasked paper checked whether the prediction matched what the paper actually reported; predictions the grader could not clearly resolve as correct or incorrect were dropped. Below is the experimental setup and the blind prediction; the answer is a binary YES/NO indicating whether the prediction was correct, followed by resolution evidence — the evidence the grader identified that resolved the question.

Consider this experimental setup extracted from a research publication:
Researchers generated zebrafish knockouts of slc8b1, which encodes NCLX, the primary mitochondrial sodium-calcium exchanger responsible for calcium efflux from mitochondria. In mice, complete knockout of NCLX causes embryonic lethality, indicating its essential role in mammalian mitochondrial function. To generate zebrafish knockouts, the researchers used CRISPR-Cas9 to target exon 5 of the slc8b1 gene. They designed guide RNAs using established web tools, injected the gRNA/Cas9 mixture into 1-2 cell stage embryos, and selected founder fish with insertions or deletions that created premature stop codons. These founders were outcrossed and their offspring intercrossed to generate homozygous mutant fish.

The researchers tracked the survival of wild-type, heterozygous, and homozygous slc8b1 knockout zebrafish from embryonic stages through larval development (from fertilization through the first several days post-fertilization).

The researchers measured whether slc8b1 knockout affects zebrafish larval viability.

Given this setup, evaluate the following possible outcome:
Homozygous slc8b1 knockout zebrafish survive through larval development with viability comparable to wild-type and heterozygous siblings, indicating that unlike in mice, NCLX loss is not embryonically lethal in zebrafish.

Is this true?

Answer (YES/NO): NO